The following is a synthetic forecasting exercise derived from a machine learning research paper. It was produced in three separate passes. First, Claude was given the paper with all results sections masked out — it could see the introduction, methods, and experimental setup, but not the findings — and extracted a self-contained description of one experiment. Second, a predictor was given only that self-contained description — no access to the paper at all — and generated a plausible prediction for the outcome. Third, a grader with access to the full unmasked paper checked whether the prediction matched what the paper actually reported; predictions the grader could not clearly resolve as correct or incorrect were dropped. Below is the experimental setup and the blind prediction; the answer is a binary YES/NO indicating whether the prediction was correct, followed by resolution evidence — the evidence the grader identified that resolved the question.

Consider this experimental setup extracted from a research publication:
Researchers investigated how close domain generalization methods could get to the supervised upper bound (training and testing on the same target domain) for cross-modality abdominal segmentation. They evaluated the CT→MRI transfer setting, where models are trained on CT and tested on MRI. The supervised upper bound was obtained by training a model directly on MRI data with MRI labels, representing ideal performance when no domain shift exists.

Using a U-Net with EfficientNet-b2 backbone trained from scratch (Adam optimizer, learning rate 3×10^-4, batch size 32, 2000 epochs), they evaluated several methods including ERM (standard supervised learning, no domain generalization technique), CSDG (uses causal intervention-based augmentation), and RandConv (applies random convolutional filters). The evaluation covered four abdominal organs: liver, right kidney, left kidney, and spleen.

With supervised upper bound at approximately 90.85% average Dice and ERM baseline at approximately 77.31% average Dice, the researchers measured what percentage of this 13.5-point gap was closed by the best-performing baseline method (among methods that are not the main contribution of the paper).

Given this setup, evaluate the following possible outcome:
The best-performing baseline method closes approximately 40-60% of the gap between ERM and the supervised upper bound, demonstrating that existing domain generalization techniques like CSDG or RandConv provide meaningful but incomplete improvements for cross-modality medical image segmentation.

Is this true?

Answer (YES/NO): NO